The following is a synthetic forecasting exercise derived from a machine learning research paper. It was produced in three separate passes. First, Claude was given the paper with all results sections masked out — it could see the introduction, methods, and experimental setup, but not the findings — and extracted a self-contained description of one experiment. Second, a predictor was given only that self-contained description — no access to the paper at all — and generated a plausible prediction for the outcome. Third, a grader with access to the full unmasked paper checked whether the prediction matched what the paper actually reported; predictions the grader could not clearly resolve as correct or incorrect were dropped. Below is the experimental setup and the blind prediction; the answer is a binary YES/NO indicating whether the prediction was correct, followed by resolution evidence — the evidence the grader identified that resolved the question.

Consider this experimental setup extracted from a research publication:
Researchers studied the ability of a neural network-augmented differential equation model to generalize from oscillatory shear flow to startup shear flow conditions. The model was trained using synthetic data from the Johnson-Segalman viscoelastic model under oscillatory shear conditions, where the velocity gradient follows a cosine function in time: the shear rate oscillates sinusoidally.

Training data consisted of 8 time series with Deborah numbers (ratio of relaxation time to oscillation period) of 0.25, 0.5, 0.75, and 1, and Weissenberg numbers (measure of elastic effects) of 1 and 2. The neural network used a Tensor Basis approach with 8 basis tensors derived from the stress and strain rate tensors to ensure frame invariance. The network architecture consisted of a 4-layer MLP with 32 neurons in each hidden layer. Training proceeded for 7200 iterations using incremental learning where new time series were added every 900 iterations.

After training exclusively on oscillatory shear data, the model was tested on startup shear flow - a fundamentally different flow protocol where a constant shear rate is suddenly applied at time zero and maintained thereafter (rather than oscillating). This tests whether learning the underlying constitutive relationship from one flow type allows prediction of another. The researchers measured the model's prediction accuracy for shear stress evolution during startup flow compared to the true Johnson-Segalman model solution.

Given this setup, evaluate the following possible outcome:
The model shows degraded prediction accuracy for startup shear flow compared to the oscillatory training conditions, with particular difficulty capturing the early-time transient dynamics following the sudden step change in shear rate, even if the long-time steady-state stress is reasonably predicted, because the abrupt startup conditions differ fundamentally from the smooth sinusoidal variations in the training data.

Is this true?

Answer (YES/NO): NO